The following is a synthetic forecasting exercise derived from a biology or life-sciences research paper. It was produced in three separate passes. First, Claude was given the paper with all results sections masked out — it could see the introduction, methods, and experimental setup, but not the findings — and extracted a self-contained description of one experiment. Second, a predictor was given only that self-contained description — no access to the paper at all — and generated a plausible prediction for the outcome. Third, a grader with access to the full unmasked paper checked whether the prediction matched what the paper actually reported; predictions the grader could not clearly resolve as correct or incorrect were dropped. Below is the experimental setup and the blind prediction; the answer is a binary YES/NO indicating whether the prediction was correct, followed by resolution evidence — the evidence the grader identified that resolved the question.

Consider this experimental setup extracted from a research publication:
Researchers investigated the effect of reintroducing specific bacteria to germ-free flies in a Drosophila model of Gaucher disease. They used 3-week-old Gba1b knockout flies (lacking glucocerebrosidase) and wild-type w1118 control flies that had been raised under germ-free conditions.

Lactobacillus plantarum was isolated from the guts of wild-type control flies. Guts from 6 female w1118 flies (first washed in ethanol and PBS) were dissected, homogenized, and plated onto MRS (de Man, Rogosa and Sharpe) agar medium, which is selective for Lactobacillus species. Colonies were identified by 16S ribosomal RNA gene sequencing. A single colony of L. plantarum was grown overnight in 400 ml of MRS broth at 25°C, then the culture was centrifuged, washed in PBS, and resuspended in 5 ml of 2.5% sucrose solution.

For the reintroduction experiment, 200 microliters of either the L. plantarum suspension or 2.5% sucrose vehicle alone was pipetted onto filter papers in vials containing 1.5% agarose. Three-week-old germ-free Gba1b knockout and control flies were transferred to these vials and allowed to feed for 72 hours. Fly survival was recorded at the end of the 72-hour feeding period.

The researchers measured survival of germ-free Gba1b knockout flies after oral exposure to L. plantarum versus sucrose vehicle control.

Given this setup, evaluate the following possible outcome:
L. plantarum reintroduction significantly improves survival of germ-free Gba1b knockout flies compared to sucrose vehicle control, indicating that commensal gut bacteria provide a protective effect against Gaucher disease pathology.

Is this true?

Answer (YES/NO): NO